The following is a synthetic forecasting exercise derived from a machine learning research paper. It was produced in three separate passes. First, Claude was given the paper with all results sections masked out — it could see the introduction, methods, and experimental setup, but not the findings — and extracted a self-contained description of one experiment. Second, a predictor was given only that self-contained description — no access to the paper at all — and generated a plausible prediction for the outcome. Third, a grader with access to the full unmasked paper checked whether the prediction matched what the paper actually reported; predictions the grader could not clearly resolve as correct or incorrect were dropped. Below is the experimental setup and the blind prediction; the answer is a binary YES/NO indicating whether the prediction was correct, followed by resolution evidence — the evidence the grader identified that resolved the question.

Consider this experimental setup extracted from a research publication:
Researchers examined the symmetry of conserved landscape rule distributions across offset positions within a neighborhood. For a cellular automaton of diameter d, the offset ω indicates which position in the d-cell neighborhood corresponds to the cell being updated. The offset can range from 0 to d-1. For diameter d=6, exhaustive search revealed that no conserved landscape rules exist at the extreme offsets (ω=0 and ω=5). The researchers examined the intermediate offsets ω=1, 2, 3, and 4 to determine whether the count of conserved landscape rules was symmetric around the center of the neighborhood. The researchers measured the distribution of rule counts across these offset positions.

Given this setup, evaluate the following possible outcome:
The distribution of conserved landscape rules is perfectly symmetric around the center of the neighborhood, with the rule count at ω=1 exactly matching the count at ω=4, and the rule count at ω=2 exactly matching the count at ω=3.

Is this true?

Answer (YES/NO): YES